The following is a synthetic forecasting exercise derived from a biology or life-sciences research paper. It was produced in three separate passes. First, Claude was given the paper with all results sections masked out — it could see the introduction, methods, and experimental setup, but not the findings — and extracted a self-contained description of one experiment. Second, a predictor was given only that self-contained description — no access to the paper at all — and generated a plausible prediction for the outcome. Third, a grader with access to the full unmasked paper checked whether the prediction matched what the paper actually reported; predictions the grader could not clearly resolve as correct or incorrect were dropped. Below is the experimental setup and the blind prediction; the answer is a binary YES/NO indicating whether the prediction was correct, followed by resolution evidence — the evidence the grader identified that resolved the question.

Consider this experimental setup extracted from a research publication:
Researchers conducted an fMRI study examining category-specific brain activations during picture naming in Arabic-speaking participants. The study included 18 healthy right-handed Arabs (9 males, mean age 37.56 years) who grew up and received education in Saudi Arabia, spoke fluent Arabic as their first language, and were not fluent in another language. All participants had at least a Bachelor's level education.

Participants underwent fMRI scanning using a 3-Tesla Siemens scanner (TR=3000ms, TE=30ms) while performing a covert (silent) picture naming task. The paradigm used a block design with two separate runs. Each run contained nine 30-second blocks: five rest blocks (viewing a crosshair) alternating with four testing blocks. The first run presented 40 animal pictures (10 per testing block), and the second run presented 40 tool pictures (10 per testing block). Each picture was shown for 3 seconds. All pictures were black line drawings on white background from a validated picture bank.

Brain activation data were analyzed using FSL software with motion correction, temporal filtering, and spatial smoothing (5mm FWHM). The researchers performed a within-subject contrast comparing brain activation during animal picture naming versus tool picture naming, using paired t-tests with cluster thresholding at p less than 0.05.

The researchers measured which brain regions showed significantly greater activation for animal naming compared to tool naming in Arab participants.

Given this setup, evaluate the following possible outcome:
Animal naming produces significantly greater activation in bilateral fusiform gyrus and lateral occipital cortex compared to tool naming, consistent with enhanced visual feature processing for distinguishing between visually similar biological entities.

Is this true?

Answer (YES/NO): NO